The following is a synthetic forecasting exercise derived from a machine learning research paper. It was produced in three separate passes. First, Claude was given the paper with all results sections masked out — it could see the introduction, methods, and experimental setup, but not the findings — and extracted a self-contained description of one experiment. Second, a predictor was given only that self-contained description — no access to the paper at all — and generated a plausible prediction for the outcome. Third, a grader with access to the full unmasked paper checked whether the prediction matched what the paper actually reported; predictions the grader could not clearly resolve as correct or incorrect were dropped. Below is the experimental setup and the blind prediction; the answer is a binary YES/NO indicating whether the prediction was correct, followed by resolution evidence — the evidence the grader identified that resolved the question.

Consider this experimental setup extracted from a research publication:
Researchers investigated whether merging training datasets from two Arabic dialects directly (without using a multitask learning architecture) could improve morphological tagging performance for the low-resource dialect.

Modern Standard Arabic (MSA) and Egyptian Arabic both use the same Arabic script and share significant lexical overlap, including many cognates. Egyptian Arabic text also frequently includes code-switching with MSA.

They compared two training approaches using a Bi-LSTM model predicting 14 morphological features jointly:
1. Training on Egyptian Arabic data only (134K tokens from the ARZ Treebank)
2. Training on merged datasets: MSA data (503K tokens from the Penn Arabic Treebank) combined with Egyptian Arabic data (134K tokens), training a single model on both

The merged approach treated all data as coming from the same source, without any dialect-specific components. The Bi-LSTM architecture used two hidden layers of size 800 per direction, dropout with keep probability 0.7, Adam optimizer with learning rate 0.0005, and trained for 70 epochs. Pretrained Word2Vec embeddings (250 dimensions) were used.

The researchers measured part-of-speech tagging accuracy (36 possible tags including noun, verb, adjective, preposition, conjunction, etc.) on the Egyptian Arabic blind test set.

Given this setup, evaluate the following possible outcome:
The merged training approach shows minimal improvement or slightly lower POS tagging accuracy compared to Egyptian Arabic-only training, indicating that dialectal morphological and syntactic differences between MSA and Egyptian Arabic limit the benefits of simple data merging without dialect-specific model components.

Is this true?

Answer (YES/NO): YES